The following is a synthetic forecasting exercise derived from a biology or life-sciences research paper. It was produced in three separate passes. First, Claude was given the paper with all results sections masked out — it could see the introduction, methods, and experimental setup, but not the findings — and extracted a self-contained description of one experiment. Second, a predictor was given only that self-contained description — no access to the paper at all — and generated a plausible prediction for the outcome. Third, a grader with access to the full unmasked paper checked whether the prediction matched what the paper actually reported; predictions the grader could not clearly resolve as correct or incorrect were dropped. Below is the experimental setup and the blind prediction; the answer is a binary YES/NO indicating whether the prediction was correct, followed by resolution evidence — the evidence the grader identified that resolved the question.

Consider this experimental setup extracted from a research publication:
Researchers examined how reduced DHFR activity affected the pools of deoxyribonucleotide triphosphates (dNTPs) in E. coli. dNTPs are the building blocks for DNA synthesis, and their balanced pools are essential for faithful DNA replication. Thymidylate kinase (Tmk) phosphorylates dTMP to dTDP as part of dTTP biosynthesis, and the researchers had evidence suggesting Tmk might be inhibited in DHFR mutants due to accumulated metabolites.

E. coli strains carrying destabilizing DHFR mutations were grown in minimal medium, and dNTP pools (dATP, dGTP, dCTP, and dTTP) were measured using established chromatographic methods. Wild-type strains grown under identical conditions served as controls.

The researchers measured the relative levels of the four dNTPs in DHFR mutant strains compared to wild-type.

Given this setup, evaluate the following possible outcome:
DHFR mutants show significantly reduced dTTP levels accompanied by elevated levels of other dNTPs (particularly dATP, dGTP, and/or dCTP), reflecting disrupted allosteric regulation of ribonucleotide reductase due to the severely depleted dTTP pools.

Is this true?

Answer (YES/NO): YES